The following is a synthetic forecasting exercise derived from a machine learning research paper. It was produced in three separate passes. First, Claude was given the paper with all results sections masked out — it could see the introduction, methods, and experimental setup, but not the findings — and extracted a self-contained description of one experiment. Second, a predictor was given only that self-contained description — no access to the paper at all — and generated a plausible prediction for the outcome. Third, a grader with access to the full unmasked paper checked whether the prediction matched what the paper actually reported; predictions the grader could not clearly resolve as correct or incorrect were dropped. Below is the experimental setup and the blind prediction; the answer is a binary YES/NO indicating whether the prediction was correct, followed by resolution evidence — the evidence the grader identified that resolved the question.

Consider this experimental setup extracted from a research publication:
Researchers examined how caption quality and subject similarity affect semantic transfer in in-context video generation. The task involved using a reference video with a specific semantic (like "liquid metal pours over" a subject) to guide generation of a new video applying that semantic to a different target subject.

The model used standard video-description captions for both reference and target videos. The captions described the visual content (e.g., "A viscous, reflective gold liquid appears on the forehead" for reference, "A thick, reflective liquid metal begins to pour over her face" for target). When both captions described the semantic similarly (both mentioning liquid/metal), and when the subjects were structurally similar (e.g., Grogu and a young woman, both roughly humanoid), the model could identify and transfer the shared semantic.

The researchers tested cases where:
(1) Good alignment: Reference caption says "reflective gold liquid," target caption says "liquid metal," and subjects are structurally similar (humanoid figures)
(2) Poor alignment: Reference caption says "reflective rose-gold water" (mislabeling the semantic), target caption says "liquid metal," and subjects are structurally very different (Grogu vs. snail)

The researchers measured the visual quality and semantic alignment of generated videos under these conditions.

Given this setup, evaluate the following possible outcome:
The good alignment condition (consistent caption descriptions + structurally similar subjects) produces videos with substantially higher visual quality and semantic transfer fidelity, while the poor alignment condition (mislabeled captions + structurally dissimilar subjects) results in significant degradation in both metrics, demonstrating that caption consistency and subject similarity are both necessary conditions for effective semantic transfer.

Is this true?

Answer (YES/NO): YES